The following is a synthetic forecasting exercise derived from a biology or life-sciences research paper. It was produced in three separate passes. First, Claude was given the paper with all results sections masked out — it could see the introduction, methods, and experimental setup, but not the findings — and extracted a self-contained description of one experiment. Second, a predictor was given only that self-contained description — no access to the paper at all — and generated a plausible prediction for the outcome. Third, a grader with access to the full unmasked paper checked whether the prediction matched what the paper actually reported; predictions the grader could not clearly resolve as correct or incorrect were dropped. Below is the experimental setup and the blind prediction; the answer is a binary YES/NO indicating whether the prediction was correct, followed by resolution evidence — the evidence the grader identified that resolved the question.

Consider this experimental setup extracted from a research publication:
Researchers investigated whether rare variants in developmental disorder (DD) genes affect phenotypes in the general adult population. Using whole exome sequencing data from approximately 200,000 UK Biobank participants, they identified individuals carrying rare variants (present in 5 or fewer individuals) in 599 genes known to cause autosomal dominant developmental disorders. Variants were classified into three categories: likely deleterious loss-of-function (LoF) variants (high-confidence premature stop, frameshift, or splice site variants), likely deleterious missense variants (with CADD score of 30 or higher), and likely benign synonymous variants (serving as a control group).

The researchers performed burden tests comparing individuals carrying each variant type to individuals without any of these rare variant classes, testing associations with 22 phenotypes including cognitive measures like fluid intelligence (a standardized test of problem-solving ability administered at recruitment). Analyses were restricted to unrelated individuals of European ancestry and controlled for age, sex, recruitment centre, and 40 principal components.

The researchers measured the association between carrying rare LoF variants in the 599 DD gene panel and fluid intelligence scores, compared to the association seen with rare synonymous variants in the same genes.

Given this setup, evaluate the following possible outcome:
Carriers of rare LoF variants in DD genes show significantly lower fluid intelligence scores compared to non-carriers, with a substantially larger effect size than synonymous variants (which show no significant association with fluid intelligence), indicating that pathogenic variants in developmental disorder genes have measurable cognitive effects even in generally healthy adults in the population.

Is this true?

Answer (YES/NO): YES